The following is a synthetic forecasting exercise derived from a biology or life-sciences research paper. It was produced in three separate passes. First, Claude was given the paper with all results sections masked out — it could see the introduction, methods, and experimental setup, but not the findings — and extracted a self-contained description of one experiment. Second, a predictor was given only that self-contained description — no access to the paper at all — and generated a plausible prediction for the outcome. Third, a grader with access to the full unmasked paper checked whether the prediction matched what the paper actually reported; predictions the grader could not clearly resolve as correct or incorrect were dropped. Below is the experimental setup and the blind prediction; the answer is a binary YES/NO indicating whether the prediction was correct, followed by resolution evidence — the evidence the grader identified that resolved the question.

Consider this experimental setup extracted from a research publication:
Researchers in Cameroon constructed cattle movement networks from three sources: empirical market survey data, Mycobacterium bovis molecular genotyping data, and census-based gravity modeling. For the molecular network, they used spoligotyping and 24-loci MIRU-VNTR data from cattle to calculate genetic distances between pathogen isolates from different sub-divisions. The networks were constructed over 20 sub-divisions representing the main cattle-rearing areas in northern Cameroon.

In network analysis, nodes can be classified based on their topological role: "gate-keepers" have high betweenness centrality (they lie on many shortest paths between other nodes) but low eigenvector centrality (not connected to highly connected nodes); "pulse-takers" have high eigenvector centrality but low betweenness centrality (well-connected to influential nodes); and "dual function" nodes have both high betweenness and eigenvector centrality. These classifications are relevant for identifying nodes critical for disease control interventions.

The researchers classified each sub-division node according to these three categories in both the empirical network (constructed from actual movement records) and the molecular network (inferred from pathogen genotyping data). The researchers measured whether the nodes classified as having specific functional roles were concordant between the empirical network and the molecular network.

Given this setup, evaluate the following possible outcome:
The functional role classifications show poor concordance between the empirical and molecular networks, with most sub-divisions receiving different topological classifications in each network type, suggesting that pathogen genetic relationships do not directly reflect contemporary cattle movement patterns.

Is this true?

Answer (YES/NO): NO